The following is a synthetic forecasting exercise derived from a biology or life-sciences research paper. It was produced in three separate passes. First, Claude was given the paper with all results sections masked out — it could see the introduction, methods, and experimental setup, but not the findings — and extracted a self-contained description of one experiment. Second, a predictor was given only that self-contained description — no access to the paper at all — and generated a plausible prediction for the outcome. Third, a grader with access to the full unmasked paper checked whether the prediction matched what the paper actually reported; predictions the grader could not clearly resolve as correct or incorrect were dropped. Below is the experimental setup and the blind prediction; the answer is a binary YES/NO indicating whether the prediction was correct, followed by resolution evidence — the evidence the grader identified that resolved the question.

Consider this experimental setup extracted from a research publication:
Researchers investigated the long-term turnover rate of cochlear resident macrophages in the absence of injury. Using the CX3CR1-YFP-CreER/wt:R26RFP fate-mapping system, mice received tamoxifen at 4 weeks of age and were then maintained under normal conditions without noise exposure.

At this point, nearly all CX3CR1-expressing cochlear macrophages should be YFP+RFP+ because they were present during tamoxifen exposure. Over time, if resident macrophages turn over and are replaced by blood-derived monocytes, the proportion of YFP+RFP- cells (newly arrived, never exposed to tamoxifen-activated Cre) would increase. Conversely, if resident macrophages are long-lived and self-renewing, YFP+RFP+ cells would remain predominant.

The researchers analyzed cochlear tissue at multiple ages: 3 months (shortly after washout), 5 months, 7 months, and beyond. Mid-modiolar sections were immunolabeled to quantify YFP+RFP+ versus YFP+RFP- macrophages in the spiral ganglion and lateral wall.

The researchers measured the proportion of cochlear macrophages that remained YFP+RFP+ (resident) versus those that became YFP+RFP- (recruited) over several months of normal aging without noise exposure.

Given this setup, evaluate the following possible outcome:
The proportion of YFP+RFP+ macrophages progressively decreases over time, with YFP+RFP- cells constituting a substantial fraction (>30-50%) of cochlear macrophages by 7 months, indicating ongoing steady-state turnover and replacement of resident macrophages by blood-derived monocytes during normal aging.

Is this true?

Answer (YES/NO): NO